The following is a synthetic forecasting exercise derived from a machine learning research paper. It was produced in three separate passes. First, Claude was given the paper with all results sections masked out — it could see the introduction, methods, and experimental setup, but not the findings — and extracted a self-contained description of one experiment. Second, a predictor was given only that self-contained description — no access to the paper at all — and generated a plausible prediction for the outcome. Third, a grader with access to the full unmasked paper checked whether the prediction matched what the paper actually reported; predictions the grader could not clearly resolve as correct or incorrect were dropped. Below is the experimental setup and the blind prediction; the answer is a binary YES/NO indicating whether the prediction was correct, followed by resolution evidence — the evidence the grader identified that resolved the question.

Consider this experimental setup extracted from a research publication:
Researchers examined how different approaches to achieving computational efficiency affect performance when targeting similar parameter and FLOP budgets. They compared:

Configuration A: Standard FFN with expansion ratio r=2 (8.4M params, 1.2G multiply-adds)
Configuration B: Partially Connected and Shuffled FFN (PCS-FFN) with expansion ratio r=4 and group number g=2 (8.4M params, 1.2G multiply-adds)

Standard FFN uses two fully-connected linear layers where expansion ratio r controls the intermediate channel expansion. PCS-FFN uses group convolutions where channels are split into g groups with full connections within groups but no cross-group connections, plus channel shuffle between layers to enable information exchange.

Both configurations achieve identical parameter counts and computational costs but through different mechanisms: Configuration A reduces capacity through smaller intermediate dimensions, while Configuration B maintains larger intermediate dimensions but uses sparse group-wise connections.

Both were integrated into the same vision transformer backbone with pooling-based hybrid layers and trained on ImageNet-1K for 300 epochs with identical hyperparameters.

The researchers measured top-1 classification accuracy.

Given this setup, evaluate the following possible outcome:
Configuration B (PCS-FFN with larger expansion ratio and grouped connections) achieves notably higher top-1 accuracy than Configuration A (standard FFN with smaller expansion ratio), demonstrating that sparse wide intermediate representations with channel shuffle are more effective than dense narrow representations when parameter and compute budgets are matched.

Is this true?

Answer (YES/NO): YES